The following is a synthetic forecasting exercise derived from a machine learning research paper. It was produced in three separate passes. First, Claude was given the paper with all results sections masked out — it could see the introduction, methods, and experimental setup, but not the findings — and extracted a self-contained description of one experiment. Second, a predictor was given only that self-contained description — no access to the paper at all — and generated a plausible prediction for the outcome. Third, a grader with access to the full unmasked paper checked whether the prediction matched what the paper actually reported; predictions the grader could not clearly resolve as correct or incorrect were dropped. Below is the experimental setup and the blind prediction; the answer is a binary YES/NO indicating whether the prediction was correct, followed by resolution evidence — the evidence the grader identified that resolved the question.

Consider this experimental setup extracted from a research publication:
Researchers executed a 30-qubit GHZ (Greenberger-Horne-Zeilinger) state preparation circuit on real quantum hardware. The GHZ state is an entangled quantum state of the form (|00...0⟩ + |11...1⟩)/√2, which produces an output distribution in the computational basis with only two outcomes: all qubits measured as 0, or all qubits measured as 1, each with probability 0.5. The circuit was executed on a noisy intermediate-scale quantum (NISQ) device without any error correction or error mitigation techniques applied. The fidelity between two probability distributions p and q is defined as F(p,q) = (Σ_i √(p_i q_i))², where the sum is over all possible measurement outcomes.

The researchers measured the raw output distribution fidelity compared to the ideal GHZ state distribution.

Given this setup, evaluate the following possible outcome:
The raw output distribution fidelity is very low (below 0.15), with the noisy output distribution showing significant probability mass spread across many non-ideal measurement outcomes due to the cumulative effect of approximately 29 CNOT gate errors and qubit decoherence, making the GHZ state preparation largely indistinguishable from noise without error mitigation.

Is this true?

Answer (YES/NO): NO